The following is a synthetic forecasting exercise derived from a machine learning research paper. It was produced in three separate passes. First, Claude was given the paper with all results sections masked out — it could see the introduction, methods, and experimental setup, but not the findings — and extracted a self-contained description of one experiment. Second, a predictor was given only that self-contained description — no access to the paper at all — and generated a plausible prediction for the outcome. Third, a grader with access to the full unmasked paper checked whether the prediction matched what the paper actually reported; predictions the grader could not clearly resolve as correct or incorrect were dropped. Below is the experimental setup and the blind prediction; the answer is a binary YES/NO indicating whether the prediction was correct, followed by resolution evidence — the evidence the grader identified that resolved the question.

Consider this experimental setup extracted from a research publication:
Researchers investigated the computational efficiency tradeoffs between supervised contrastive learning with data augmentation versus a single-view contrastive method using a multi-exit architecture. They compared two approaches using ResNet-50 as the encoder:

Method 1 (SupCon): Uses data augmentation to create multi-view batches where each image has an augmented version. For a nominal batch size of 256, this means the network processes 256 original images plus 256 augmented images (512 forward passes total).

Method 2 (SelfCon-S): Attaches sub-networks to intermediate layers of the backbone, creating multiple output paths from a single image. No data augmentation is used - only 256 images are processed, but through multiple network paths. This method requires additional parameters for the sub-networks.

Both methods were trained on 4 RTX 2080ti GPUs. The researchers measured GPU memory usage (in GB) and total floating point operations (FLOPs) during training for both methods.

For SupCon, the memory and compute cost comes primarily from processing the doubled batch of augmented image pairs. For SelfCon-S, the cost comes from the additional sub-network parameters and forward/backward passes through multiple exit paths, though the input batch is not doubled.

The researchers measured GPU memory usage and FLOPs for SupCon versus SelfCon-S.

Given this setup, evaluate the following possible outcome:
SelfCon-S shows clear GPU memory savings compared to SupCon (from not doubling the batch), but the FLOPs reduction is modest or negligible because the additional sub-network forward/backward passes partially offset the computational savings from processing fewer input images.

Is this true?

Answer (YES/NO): NO